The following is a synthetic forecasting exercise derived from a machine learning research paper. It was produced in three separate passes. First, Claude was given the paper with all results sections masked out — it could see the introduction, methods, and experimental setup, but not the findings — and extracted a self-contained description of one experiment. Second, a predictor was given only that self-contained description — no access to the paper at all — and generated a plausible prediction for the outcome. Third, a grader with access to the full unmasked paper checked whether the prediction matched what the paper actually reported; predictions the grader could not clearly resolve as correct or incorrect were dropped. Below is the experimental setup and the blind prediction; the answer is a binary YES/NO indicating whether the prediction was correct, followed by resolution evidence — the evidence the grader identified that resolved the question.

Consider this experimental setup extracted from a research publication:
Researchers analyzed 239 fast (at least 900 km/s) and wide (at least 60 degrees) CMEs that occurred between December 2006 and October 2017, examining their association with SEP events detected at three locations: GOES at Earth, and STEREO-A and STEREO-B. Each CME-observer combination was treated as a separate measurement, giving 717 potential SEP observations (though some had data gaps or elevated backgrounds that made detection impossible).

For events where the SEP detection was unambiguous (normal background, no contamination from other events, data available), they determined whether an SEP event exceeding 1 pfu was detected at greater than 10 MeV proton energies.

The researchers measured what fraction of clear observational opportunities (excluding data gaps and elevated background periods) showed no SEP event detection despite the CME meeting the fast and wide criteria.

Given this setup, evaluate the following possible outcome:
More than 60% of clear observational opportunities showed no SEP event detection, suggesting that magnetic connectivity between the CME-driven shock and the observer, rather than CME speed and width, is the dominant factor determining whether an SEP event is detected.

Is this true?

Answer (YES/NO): YES